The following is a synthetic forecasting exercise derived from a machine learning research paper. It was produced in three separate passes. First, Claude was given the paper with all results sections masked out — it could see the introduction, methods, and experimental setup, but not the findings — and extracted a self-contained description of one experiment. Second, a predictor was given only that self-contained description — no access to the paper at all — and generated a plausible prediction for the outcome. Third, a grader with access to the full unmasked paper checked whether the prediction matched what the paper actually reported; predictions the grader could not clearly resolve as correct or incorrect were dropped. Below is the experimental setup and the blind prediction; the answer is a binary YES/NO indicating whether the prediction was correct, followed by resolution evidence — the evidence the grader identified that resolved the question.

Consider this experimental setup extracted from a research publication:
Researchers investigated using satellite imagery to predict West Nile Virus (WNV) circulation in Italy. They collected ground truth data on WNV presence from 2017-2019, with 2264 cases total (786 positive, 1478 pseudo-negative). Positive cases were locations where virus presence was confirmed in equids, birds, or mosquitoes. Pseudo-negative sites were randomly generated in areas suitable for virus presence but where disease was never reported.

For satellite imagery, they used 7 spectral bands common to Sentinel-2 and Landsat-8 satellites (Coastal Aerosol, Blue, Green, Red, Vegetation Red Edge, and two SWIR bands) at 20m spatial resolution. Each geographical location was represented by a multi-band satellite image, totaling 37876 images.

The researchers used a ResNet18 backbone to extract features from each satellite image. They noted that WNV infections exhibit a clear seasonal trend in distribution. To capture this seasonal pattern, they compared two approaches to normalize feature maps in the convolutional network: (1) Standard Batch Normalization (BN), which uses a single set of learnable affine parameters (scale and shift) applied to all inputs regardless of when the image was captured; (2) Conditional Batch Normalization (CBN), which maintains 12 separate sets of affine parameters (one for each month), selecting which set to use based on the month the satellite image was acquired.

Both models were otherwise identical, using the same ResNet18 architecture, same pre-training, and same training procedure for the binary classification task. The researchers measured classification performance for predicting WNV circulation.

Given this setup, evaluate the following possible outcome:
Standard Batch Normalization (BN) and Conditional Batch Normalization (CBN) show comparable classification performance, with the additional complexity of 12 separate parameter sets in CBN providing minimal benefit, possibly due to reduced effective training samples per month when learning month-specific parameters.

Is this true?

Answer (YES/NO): NO